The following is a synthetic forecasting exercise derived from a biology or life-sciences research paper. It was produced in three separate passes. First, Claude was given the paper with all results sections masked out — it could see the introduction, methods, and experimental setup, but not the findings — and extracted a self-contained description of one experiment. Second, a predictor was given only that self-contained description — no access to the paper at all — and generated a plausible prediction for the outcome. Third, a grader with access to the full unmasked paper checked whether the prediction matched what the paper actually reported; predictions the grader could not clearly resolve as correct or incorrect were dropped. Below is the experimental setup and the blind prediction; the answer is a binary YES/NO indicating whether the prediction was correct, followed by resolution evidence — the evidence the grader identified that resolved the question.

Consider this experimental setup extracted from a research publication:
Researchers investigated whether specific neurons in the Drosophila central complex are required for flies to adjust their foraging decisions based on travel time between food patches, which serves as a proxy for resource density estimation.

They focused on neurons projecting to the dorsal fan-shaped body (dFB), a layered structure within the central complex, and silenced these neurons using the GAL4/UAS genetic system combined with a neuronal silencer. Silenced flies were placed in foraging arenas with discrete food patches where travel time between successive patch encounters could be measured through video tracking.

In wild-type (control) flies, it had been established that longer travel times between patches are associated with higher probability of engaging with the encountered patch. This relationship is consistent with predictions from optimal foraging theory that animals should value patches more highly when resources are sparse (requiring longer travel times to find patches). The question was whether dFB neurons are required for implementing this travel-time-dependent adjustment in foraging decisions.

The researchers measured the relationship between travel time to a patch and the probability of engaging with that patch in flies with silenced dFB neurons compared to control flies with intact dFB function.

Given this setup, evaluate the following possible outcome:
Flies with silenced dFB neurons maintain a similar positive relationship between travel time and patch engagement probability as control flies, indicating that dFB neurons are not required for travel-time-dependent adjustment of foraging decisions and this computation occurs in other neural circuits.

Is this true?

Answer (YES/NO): NO